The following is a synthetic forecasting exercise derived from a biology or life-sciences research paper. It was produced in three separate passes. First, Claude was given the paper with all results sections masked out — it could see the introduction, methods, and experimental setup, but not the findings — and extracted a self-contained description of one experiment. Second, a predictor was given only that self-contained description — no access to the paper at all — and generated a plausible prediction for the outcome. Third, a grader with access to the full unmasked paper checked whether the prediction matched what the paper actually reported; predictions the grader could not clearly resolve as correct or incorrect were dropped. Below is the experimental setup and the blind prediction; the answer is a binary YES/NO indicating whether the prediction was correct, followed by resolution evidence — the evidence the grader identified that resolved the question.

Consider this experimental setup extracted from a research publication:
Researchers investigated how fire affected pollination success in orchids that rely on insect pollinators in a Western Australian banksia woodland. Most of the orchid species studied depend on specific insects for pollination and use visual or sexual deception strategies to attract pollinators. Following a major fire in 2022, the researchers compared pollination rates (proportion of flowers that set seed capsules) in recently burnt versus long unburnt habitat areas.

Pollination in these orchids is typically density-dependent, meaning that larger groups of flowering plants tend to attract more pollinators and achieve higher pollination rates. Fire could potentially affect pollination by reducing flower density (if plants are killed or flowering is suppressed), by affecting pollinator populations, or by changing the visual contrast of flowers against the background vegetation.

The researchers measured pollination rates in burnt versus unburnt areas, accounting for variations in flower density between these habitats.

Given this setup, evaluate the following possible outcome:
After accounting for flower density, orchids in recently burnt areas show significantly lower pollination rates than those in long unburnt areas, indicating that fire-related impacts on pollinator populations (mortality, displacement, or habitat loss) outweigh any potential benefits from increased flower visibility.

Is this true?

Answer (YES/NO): NO